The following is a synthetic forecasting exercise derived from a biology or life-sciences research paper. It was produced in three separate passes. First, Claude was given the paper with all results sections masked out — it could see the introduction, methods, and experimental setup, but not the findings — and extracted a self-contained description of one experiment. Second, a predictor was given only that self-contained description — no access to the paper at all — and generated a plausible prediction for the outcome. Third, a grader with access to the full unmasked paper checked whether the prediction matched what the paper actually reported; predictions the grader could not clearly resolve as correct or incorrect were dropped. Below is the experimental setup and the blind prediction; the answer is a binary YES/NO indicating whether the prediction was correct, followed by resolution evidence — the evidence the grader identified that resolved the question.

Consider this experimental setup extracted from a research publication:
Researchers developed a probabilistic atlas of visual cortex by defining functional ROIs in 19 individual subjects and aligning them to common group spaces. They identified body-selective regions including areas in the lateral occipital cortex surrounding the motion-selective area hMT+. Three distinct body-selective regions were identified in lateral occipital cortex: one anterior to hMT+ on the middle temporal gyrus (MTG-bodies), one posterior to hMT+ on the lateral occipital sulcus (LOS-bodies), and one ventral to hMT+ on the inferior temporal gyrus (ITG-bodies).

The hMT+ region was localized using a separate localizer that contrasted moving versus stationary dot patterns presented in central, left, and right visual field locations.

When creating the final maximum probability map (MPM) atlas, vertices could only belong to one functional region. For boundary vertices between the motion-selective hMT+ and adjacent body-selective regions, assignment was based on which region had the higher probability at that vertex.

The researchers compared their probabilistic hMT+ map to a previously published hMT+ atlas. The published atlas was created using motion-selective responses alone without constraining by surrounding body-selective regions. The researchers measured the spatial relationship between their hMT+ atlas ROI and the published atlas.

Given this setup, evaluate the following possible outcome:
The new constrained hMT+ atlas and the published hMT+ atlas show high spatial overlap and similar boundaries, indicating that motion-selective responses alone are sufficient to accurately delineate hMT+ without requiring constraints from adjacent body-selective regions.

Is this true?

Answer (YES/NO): NO